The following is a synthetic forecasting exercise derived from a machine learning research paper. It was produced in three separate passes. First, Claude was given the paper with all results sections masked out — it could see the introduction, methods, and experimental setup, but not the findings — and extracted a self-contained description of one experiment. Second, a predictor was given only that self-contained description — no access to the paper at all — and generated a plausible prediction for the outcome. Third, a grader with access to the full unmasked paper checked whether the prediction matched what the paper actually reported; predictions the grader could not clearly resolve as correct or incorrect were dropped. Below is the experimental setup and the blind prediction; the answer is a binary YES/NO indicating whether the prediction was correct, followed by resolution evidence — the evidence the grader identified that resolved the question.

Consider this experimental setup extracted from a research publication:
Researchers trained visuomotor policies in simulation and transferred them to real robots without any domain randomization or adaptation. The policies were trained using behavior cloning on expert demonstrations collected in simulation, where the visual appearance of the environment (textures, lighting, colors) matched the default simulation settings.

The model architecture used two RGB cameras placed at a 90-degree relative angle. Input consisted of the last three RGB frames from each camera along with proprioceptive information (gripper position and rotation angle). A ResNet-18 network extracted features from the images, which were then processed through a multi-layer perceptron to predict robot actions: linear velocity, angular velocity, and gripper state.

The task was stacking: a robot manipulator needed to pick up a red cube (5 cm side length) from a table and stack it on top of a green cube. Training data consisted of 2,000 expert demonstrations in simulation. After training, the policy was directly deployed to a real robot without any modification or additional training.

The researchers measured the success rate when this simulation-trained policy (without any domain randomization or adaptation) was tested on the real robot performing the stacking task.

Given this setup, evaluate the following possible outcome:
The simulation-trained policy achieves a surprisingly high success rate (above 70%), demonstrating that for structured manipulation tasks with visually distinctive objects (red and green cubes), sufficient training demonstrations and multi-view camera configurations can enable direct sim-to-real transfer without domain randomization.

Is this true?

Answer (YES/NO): NO